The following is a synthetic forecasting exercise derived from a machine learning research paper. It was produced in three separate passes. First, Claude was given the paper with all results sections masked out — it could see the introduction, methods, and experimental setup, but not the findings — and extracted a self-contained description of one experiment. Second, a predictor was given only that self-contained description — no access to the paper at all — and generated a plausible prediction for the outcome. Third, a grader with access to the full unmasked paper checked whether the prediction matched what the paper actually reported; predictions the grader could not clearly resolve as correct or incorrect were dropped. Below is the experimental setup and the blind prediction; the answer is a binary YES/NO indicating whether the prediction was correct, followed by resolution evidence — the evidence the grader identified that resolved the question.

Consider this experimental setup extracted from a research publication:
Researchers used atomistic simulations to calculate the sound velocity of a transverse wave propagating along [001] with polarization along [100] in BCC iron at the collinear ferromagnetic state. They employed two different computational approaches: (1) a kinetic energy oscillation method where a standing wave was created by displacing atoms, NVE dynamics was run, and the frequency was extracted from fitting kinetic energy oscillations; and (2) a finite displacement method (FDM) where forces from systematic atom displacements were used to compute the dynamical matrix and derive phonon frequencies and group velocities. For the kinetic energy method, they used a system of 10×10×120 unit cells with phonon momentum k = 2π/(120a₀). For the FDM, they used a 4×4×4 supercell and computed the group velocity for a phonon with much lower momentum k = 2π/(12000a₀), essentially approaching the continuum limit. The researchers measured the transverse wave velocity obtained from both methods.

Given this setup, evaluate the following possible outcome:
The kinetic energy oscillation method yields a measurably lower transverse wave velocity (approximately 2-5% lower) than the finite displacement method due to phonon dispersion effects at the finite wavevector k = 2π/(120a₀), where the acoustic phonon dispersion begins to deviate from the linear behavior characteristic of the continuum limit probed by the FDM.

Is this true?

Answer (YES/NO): NO